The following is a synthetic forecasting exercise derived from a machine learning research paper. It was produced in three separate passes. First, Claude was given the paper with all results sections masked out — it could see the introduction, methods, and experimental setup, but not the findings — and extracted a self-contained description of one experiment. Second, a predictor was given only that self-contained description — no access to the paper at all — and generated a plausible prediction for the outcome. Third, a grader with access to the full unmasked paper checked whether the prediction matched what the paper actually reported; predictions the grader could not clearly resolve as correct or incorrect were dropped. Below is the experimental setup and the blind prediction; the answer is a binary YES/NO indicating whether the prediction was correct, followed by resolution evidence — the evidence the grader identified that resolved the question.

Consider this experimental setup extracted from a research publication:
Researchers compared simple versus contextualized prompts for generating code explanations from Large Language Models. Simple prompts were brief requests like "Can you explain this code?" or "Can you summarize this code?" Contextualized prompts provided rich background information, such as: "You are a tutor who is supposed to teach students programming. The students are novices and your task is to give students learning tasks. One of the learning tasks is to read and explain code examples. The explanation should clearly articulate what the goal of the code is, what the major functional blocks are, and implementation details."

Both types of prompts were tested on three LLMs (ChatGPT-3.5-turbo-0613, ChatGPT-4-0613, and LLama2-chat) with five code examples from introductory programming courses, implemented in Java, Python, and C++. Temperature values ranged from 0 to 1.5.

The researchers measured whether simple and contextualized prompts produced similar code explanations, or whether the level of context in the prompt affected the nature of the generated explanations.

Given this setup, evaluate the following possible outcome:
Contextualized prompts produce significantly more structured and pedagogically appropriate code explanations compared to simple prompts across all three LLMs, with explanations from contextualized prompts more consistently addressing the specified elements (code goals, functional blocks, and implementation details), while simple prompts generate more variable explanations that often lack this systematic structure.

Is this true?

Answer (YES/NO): NO